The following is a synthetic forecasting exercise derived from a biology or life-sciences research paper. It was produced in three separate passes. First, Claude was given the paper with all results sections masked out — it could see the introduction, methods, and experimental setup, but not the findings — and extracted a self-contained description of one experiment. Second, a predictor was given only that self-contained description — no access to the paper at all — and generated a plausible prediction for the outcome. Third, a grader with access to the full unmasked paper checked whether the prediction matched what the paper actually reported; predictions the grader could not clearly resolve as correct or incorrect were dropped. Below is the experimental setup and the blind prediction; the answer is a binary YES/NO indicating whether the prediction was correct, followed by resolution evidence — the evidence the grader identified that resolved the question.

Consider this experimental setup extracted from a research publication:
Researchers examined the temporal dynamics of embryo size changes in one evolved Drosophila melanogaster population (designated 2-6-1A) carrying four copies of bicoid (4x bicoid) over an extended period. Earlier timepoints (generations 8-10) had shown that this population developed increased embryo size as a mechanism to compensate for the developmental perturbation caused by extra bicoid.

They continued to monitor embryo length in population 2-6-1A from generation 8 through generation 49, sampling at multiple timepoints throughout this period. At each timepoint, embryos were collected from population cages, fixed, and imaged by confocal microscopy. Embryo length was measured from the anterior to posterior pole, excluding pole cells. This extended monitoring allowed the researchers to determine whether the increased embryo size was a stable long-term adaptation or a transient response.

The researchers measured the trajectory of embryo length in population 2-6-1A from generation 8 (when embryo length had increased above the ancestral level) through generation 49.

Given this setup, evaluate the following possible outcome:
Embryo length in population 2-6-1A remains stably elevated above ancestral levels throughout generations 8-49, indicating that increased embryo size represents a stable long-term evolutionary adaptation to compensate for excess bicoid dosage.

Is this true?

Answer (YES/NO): NO